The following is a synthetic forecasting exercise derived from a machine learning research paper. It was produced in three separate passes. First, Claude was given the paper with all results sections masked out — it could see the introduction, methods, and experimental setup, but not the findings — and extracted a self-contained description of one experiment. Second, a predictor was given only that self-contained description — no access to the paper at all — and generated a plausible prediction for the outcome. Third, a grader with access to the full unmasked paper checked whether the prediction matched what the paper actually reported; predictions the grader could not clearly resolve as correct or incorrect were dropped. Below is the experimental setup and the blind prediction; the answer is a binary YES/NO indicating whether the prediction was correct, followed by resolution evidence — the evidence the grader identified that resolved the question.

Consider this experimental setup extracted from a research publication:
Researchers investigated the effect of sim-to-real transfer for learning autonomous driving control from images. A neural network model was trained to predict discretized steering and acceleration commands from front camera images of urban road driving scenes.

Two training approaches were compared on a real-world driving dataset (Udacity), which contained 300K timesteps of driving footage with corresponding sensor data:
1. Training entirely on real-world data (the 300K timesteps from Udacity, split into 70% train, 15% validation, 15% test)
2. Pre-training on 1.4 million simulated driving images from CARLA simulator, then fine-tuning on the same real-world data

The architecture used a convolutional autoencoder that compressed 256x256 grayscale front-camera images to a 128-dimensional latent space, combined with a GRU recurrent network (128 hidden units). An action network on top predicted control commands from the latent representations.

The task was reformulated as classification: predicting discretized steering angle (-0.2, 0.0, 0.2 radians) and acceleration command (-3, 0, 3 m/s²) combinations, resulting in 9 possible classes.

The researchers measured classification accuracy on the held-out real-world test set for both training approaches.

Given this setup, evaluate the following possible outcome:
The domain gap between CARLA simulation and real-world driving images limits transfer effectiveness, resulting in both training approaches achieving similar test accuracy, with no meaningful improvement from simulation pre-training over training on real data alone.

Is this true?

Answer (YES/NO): NO